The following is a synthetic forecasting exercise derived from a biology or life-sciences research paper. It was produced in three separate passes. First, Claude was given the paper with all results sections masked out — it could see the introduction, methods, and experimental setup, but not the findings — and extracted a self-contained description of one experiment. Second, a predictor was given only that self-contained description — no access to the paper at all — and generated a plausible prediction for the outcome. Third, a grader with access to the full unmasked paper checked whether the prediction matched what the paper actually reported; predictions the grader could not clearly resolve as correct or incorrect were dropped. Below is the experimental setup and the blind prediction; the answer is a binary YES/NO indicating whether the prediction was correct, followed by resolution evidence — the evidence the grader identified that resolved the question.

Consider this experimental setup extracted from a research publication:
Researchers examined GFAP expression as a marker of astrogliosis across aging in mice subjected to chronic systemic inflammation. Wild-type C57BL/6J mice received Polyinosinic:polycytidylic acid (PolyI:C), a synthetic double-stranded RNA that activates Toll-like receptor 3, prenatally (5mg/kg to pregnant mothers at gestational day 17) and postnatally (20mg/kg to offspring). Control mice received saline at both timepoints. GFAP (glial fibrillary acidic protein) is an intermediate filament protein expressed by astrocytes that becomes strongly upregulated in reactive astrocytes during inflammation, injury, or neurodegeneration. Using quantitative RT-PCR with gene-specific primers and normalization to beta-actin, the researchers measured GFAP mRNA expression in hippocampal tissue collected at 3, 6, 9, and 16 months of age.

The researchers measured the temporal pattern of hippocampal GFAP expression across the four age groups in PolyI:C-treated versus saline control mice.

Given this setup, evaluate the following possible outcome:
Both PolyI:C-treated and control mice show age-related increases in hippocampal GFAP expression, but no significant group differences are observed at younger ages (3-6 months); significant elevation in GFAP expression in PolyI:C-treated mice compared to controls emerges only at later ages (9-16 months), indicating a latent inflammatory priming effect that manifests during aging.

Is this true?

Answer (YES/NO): NO